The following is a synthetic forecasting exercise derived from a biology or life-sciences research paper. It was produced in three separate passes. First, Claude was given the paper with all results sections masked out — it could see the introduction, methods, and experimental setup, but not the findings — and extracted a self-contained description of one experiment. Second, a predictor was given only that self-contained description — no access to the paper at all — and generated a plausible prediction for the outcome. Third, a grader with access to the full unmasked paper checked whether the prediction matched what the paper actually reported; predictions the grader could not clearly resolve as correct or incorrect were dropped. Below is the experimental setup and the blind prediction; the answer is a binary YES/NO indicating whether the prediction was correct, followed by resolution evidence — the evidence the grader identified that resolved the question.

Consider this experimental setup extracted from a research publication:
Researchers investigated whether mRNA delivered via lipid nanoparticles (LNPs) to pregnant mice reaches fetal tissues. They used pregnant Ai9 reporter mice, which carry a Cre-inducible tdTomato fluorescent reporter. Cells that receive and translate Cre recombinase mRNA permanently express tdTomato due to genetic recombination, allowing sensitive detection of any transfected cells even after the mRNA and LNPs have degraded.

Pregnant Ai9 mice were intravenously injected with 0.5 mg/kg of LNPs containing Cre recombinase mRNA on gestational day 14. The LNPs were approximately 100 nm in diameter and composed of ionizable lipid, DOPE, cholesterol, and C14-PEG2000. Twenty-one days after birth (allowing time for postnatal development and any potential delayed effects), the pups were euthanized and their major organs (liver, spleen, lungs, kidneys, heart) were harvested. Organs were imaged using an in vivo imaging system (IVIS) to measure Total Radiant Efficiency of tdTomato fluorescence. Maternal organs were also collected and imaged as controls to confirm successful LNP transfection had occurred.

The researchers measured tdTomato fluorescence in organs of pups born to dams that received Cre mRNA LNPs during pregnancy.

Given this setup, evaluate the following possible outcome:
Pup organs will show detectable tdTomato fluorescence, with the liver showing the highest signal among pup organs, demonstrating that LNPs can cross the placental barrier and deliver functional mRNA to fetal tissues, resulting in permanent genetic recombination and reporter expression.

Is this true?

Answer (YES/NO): NO